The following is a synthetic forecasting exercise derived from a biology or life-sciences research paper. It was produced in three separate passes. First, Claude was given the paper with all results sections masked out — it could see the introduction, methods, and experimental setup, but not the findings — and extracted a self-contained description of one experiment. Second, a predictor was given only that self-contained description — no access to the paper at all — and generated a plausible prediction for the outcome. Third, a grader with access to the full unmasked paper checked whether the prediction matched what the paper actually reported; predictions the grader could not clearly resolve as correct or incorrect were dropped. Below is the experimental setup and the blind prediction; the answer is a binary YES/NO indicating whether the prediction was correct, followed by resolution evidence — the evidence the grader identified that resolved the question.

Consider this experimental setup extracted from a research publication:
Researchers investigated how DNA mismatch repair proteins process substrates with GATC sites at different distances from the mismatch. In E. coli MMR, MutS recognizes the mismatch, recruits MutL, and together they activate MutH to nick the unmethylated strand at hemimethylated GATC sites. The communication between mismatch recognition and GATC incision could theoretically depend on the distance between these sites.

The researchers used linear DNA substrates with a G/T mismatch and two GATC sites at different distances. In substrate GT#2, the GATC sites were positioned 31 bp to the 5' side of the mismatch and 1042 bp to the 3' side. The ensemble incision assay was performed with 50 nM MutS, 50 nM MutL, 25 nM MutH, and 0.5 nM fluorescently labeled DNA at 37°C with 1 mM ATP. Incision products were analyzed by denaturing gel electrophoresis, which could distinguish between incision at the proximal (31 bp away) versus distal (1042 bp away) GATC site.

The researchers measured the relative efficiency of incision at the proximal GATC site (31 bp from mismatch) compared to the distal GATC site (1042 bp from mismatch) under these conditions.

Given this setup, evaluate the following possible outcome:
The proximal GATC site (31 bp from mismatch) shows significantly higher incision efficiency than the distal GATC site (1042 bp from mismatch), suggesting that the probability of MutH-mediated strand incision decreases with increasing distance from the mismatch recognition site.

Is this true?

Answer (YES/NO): YES